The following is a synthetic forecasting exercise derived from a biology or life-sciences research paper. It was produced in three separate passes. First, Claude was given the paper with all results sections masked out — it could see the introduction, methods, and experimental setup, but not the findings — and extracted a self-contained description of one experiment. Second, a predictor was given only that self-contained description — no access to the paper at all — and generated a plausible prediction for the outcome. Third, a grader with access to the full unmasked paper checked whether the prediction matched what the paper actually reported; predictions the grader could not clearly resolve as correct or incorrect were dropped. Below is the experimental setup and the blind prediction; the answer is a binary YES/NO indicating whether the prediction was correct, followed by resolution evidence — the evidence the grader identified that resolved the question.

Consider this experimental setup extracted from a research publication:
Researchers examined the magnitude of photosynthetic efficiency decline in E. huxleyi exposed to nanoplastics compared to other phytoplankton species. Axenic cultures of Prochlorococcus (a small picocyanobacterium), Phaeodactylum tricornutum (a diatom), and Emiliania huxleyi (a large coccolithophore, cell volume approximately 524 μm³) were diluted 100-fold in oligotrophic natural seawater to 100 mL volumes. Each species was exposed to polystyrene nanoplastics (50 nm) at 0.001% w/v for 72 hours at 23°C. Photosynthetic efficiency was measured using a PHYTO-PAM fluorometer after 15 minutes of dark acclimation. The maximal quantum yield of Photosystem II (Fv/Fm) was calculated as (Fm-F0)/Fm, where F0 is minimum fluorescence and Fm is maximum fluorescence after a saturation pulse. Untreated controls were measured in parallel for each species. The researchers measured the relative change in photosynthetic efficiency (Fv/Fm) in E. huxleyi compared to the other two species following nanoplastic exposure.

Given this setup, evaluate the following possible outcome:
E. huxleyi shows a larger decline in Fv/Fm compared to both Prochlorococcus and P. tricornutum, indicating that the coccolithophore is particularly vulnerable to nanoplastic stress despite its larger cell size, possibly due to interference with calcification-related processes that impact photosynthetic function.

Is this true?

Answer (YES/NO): YES